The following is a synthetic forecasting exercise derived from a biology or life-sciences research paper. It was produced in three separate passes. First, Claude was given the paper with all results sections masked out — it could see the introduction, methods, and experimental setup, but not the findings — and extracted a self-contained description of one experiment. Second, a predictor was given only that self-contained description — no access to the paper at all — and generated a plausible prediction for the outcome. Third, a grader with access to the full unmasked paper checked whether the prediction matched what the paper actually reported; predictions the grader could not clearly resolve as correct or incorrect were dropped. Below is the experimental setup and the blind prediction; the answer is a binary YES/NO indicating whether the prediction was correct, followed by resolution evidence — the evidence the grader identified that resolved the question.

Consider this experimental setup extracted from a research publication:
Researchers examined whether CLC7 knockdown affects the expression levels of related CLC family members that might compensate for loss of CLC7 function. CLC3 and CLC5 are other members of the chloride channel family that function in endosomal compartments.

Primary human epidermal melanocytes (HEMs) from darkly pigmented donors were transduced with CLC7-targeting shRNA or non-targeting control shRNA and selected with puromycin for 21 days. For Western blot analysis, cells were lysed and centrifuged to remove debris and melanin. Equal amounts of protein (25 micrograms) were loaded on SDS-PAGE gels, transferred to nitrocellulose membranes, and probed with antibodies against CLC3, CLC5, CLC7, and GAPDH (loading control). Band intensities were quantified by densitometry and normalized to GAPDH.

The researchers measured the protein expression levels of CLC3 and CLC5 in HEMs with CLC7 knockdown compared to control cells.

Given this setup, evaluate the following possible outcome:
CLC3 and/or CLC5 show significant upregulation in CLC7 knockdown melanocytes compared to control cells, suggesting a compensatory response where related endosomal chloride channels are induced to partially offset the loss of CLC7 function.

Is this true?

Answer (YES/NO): NO